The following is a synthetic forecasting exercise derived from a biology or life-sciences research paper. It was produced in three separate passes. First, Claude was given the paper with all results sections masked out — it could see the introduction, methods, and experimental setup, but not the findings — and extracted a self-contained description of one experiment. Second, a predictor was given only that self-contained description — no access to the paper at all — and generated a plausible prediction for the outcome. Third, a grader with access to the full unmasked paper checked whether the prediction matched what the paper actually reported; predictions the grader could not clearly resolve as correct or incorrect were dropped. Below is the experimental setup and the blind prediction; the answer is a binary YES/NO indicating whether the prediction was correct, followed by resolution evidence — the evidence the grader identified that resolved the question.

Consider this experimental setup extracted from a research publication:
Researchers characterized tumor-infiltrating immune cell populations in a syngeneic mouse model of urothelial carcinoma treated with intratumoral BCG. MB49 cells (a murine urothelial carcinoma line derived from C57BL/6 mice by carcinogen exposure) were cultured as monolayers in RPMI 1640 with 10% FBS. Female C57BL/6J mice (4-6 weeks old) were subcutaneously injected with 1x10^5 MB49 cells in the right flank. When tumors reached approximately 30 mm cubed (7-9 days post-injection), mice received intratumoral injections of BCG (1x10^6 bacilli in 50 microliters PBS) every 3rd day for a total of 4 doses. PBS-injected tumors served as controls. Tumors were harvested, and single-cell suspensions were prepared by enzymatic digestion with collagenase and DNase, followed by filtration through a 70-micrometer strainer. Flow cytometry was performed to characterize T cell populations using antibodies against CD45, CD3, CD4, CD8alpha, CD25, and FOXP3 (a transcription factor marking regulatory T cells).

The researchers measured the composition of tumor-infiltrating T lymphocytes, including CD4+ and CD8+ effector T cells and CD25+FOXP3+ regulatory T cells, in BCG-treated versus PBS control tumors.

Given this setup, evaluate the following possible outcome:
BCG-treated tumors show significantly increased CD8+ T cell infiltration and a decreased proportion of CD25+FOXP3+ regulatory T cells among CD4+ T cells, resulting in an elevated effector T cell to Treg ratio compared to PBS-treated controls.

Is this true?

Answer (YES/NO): YES